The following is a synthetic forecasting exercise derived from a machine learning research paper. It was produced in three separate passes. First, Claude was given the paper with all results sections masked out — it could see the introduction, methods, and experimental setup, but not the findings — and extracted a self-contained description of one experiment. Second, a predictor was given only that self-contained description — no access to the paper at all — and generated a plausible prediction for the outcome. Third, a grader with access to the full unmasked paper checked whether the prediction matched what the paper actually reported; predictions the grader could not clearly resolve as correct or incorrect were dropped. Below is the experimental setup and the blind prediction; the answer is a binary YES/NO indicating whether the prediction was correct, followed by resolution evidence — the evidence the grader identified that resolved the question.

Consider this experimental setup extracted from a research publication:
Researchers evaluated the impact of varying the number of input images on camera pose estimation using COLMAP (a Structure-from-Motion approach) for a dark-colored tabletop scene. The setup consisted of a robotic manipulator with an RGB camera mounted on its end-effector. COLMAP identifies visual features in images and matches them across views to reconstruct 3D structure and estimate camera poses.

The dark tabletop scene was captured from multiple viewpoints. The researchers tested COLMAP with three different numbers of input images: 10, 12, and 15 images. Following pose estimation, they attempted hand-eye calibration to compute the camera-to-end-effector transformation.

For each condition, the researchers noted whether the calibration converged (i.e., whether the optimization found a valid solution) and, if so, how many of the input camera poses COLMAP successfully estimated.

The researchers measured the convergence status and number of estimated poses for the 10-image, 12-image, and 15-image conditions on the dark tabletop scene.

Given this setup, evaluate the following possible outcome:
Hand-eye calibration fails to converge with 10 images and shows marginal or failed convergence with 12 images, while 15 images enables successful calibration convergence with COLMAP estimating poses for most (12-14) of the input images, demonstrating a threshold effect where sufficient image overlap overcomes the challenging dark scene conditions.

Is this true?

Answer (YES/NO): NO